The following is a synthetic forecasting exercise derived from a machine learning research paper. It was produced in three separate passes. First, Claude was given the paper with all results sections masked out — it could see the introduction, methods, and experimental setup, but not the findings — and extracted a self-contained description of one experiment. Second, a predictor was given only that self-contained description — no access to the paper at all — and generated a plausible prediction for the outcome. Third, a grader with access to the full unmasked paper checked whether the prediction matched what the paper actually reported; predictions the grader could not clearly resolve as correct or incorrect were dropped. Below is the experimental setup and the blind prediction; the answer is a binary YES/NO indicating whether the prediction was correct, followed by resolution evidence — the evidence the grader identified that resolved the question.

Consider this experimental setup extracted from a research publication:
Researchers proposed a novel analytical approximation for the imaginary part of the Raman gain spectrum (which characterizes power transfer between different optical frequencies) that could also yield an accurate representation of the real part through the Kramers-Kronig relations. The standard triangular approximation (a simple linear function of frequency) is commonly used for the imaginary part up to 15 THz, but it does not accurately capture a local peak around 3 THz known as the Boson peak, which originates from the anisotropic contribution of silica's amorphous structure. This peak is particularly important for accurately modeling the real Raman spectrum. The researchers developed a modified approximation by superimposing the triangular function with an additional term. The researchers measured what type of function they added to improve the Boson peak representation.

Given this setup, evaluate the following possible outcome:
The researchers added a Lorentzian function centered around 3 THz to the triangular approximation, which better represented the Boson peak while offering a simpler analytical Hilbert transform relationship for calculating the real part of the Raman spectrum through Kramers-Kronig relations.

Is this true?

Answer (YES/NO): NO